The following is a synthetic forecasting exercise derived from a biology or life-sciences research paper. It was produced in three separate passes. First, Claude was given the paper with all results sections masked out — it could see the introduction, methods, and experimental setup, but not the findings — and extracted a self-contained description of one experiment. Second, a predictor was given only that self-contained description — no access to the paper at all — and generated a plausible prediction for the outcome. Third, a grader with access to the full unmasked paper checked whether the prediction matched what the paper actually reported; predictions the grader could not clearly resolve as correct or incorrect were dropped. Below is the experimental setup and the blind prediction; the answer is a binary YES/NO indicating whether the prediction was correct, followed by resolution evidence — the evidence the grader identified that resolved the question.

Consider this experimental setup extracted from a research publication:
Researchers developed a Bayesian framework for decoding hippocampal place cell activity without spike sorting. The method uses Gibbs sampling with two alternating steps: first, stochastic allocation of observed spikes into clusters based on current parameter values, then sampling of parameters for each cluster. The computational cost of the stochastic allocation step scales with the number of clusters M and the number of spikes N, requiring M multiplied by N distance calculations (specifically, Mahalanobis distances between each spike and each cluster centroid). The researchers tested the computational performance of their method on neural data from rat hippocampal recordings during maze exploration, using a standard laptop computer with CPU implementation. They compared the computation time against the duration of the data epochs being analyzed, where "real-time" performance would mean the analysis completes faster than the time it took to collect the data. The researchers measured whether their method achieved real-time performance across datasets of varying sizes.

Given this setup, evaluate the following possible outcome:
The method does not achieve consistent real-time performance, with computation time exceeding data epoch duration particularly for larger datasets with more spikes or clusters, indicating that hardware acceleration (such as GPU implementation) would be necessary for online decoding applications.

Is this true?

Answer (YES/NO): YES